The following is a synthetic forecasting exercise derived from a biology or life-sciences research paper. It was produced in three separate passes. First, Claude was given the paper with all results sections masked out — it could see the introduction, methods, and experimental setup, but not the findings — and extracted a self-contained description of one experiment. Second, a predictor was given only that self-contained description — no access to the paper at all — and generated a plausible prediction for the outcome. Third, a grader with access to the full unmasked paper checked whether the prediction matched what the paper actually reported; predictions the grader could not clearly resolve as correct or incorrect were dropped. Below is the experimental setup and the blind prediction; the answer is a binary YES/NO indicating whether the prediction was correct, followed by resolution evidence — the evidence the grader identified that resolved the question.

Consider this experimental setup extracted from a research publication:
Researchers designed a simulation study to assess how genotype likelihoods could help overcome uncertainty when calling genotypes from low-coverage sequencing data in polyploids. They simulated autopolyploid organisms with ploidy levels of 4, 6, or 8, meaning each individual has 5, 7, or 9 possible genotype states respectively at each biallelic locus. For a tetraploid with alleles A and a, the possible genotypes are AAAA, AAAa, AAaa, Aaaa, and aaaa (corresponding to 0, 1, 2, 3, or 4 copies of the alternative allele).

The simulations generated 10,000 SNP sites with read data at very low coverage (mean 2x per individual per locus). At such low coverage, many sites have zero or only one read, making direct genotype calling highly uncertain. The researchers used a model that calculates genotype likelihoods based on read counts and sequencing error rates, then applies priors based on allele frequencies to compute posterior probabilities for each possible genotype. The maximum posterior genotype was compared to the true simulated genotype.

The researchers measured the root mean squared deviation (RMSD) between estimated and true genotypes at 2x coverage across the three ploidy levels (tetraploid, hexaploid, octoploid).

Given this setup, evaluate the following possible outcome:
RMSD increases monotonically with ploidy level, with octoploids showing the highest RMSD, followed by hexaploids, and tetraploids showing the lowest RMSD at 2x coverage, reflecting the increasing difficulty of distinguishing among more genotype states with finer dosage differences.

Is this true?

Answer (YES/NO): YES